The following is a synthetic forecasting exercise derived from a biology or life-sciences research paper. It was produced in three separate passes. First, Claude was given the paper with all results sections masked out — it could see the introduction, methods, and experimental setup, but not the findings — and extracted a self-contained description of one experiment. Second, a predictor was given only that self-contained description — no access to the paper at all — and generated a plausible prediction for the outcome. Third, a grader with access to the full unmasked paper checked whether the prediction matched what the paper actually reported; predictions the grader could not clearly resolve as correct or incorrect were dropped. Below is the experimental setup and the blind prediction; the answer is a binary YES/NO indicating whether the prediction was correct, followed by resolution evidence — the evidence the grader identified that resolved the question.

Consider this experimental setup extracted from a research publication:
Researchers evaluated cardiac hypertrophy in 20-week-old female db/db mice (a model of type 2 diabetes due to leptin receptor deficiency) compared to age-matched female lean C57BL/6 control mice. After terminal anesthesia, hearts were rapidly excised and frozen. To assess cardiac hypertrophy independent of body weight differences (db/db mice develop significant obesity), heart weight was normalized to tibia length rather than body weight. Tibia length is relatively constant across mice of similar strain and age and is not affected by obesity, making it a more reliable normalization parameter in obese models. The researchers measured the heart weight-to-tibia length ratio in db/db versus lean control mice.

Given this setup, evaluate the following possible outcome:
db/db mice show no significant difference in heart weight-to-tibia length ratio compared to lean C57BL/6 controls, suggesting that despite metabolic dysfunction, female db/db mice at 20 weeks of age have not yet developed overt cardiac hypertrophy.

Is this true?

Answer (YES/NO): NO